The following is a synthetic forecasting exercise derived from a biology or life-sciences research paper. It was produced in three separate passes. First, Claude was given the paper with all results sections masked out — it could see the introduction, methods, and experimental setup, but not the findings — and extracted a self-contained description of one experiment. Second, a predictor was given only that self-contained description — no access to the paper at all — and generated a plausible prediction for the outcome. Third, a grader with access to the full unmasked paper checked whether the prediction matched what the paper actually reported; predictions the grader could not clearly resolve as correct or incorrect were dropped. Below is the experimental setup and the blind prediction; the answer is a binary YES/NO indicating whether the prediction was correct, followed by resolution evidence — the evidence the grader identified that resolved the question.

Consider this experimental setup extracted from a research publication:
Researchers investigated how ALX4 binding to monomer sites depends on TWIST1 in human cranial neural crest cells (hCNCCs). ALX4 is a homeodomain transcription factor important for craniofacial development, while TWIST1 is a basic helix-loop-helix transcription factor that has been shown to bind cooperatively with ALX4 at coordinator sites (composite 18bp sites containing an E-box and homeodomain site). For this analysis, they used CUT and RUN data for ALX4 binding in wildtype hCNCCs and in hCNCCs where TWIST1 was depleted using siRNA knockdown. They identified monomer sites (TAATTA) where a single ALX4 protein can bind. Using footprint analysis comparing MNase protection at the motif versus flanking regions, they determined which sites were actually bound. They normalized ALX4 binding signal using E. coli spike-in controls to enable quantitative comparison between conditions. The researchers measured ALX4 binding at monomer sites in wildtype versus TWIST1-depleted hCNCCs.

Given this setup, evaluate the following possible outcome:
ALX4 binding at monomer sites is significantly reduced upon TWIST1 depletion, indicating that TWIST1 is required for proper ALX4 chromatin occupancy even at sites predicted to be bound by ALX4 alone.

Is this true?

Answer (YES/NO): YES